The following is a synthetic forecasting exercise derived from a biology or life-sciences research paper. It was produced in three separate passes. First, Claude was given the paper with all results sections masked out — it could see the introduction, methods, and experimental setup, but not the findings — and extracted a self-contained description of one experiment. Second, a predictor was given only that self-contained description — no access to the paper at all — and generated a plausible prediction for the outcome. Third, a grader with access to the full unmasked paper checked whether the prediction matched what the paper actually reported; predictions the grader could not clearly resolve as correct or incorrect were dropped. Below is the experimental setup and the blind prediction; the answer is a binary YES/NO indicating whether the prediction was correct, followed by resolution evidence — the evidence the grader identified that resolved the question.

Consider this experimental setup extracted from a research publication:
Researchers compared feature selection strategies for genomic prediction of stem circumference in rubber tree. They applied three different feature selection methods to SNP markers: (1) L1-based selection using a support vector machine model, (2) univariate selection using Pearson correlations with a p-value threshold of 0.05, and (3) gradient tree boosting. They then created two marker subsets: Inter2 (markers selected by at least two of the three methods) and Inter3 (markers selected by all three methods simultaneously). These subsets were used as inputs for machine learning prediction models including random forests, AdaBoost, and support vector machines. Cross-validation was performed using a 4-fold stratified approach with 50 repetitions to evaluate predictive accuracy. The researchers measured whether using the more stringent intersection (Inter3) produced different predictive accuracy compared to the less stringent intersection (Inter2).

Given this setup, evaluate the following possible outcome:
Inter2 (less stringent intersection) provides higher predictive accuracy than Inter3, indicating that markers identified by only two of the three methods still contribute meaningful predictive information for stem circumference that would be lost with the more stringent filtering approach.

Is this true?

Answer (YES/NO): NO